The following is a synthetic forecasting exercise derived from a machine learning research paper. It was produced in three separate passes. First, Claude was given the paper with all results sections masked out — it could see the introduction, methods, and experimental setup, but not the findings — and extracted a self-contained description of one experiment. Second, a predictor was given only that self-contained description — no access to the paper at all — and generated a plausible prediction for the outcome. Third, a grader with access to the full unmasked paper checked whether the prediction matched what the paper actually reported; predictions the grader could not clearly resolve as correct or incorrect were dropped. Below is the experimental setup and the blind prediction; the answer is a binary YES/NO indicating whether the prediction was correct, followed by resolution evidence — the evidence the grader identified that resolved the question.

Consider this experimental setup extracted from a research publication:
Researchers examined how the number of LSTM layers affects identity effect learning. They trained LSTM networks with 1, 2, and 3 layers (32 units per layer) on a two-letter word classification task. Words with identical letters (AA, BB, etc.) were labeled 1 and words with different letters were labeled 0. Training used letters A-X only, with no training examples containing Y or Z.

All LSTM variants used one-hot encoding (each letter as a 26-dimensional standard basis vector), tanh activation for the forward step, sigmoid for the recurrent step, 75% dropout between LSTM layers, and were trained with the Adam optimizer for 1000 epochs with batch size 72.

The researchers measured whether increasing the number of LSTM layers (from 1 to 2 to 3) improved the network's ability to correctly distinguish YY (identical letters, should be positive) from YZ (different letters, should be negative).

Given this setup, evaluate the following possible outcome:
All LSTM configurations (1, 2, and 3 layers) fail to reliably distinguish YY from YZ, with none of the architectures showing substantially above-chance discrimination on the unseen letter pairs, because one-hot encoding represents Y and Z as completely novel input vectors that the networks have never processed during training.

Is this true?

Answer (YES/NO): YES